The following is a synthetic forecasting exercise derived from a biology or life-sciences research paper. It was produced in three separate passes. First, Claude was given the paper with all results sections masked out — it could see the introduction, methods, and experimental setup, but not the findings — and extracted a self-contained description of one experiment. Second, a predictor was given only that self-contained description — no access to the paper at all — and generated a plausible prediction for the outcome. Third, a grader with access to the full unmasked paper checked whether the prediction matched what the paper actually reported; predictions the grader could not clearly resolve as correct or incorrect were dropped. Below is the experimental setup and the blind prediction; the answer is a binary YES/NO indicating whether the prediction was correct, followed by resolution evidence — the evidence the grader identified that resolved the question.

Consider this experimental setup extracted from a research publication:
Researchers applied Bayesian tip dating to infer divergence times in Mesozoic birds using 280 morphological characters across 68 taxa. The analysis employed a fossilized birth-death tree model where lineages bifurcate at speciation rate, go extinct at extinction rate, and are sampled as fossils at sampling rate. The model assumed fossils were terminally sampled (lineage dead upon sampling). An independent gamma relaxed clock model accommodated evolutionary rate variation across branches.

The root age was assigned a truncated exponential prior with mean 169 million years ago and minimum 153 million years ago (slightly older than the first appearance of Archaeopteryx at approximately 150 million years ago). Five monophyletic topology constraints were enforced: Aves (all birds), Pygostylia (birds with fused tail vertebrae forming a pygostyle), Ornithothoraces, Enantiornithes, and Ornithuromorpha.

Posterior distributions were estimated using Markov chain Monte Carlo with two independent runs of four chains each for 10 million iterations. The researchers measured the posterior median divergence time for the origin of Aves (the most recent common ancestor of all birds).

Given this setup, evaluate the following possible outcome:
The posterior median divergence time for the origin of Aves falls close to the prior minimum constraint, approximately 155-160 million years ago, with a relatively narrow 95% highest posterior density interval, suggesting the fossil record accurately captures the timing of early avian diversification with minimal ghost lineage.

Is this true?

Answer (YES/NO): NO